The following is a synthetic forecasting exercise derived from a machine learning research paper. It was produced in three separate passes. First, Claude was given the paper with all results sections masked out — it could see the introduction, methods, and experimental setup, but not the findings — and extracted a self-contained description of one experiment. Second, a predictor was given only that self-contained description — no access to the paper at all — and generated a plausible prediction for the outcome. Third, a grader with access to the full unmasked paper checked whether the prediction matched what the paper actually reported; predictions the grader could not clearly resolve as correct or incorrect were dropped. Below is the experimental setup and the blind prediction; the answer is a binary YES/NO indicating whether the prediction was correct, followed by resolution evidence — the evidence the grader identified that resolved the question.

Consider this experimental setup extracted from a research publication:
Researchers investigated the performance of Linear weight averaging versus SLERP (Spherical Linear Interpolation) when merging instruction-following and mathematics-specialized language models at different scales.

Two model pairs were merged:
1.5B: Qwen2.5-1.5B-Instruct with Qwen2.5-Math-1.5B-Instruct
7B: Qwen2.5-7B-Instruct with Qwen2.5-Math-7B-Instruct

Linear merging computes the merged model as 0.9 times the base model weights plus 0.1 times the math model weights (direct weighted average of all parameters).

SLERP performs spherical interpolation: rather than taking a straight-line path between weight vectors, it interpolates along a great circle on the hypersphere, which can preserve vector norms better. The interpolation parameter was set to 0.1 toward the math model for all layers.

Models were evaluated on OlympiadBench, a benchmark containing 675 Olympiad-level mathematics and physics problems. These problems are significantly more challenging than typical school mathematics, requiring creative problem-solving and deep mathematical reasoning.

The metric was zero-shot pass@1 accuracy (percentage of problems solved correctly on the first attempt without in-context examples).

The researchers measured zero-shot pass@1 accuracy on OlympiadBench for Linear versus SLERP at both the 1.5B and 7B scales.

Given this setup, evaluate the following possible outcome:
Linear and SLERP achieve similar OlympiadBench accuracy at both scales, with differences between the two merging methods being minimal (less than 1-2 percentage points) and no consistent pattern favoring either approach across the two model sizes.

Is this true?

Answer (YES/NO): NO